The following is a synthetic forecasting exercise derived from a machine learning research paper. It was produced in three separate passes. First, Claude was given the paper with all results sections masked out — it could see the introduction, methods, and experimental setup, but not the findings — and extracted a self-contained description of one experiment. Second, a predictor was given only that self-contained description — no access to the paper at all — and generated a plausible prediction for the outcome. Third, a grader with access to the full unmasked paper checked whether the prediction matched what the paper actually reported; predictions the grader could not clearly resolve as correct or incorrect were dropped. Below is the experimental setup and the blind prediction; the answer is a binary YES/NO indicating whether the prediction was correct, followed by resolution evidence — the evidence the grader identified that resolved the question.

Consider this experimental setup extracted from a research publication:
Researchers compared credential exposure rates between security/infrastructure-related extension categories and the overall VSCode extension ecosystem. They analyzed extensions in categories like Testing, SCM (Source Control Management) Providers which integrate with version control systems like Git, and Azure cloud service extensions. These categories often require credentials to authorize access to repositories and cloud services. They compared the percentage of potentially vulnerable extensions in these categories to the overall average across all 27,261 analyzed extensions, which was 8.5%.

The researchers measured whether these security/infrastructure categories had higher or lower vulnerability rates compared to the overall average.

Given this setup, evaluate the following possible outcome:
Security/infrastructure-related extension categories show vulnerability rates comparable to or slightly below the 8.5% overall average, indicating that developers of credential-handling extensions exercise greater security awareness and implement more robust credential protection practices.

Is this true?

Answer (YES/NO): NO